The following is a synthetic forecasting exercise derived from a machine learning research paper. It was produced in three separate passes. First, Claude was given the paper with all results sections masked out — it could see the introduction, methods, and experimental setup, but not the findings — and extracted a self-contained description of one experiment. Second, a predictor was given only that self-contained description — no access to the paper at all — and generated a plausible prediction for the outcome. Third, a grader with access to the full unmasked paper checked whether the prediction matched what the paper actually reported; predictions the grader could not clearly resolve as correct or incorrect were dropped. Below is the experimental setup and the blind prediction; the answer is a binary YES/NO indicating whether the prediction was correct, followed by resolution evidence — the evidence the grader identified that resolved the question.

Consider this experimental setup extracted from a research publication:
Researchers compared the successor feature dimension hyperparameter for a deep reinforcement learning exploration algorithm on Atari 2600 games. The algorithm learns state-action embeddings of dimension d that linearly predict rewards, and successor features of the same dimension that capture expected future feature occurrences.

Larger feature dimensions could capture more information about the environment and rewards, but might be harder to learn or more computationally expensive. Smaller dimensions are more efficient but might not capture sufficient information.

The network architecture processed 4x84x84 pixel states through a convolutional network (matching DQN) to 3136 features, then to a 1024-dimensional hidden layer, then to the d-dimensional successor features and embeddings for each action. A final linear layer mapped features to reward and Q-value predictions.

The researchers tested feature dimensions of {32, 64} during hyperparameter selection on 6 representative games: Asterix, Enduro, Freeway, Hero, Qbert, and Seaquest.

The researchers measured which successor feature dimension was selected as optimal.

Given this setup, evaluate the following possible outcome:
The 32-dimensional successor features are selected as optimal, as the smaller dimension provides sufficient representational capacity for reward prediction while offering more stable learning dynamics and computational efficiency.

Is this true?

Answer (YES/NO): NO